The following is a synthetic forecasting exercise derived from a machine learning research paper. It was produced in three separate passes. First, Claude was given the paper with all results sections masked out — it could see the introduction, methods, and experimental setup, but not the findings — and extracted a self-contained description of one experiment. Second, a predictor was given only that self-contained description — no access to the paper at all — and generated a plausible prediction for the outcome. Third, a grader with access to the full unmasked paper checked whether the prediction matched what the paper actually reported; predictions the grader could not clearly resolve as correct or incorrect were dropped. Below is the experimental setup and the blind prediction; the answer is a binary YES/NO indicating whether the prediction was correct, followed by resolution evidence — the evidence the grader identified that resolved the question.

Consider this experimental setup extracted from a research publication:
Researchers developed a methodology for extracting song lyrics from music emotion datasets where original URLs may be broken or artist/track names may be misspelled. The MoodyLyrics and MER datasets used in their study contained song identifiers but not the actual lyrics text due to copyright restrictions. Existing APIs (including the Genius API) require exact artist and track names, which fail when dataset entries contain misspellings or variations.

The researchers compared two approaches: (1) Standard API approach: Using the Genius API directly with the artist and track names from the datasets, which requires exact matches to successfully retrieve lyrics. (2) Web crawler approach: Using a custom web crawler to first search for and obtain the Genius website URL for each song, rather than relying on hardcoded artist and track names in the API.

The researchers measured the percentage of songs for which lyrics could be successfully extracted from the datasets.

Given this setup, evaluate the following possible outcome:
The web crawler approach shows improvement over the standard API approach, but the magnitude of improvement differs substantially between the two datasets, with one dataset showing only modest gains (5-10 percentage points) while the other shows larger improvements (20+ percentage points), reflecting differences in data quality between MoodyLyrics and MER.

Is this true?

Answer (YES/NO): NO